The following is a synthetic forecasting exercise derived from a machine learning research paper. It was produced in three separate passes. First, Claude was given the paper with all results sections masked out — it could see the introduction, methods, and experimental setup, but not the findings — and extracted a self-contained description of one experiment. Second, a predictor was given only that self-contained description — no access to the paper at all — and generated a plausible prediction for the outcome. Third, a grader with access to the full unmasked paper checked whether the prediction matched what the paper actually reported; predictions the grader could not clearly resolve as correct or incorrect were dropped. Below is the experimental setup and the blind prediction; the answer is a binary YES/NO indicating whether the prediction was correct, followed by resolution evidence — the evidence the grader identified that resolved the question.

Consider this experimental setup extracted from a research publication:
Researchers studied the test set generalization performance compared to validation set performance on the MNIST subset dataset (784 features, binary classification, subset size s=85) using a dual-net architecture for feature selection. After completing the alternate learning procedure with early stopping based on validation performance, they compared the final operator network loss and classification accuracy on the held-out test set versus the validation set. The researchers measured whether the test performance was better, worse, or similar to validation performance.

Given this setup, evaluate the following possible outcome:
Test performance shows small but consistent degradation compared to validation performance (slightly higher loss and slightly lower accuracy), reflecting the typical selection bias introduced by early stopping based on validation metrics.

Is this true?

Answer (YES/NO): NO